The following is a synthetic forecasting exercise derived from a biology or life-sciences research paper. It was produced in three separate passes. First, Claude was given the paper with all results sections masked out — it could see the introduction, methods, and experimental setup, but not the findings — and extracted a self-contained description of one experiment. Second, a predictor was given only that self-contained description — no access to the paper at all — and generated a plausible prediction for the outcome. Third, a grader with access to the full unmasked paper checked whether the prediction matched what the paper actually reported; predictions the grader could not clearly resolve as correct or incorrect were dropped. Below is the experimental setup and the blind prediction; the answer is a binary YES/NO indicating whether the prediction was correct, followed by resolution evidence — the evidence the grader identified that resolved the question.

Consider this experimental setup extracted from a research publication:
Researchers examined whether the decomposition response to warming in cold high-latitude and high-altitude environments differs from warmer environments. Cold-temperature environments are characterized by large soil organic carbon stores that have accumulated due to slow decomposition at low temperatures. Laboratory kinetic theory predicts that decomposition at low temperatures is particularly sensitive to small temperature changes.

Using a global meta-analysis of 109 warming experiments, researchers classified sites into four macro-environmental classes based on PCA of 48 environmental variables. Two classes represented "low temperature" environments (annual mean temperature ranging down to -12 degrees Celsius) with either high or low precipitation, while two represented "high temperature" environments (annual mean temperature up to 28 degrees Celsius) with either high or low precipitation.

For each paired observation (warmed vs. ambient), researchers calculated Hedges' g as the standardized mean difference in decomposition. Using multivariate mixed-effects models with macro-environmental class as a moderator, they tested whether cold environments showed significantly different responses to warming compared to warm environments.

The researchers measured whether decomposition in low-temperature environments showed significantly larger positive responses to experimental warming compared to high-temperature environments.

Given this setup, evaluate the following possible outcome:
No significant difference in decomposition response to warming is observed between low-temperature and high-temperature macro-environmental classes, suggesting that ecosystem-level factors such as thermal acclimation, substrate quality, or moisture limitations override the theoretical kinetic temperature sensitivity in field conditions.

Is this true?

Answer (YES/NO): NO